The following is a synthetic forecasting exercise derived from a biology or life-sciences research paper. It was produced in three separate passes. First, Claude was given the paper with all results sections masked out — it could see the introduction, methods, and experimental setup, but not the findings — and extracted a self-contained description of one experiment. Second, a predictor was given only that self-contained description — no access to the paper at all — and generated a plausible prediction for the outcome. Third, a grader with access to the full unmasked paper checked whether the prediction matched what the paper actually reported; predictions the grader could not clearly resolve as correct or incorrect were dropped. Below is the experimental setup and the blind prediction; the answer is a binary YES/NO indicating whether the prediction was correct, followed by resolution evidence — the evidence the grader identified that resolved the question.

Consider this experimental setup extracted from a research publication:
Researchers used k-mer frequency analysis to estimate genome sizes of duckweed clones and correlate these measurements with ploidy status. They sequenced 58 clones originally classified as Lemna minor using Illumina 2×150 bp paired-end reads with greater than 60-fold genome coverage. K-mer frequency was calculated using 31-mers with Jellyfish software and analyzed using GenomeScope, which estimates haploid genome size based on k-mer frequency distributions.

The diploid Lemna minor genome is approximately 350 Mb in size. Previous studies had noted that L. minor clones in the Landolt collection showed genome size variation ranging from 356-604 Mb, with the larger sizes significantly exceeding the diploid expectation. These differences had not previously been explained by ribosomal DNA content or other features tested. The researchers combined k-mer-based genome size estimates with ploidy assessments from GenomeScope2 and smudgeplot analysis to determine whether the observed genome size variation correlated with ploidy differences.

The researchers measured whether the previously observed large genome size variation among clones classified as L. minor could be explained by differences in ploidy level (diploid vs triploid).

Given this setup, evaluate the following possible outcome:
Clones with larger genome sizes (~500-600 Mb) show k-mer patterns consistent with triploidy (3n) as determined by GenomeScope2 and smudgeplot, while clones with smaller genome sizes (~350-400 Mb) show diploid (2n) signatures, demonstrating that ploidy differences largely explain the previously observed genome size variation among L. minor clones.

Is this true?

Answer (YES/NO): YES